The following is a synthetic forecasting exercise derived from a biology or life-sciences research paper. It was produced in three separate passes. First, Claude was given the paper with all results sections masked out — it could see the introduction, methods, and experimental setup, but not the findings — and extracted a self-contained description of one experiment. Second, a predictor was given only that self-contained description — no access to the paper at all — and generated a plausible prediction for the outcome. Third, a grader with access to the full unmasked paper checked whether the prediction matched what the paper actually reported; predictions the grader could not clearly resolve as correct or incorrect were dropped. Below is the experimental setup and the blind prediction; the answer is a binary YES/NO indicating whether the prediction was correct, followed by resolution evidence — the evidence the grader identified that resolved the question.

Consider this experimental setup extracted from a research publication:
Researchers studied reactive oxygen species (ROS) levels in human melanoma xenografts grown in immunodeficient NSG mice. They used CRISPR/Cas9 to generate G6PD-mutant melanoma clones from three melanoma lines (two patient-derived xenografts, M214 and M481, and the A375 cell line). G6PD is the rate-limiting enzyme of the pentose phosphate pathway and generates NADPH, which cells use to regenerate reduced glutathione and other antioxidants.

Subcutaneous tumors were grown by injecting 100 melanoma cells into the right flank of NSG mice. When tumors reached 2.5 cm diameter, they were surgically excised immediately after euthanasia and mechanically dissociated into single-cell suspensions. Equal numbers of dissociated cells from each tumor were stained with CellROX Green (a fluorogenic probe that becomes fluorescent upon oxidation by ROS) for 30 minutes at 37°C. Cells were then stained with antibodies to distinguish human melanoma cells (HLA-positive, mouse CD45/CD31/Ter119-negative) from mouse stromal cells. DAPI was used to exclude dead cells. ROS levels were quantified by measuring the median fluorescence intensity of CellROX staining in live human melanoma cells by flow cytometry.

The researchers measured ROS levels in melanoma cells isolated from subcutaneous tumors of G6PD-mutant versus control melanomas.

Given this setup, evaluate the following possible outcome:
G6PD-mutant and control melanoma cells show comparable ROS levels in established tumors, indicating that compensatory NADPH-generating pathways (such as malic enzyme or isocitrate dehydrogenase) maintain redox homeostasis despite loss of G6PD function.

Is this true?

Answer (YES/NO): NO